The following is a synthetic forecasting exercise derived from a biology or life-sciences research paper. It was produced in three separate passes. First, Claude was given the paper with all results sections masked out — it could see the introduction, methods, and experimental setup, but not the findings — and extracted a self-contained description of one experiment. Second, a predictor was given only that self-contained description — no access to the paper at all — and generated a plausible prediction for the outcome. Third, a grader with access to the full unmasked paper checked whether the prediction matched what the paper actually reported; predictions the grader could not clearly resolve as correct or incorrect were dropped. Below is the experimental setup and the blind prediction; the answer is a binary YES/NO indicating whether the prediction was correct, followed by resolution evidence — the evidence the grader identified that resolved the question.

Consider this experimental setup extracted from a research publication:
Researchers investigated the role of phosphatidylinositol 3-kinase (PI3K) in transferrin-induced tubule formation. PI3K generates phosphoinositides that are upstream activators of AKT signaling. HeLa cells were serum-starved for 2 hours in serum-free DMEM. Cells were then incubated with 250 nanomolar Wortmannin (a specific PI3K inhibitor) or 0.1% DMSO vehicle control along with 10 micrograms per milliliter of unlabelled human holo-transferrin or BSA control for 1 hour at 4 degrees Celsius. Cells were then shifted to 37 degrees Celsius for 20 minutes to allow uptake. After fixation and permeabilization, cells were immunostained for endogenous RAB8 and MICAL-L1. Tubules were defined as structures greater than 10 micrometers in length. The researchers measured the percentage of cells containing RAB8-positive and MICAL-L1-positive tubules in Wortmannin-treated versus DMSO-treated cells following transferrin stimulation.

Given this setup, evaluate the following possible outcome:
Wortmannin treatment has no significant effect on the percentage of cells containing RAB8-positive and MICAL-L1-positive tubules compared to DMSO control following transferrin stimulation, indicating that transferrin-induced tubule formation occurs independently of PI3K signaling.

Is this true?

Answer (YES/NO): NO